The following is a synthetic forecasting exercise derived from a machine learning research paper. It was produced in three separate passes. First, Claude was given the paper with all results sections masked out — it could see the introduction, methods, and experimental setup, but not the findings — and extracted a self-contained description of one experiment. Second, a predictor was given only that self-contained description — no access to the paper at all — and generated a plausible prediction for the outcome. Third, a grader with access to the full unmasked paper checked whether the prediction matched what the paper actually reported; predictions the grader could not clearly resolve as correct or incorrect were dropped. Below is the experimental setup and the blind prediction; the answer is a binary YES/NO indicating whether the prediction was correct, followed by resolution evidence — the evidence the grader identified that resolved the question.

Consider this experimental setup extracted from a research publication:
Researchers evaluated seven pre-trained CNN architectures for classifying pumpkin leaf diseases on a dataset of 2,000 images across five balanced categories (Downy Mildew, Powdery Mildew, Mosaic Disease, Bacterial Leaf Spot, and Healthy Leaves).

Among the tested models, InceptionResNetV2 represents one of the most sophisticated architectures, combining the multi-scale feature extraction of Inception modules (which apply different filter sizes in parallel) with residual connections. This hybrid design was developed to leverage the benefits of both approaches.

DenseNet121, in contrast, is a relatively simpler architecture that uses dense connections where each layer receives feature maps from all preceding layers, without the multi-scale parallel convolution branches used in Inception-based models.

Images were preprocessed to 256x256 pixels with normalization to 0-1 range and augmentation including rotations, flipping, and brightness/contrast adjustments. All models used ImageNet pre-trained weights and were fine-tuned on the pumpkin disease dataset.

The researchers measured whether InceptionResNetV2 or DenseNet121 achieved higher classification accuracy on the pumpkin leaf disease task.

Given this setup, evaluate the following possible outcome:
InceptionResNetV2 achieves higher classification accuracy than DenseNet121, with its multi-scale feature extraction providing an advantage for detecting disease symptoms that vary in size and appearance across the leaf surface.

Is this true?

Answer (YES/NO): NO